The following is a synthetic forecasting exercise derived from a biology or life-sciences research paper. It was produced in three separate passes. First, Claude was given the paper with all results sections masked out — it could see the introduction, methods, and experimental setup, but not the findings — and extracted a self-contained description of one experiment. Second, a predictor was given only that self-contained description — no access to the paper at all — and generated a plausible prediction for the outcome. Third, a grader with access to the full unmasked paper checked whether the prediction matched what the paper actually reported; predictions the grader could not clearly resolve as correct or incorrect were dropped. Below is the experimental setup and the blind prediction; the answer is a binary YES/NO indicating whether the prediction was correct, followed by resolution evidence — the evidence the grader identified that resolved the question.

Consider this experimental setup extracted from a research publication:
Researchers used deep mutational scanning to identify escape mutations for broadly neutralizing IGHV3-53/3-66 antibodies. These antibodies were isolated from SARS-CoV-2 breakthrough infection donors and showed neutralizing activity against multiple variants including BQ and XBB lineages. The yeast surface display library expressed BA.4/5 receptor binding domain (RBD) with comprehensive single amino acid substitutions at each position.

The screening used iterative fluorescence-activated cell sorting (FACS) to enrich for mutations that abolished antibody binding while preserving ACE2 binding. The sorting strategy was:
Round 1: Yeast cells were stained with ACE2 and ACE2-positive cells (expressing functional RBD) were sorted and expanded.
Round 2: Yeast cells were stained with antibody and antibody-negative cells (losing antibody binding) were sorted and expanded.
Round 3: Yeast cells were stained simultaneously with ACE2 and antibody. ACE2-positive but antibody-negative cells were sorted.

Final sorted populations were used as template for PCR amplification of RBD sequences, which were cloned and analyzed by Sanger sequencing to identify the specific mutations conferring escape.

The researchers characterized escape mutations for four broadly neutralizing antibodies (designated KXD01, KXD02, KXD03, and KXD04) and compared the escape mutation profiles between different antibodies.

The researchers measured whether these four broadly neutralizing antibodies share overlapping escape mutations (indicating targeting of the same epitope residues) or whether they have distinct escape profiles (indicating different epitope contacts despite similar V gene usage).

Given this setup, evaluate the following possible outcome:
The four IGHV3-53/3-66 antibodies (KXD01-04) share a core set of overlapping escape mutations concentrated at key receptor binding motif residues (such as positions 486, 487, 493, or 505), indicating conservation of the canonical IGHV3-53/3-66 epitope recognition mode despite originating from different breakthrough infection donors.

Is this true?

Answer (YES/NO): NO